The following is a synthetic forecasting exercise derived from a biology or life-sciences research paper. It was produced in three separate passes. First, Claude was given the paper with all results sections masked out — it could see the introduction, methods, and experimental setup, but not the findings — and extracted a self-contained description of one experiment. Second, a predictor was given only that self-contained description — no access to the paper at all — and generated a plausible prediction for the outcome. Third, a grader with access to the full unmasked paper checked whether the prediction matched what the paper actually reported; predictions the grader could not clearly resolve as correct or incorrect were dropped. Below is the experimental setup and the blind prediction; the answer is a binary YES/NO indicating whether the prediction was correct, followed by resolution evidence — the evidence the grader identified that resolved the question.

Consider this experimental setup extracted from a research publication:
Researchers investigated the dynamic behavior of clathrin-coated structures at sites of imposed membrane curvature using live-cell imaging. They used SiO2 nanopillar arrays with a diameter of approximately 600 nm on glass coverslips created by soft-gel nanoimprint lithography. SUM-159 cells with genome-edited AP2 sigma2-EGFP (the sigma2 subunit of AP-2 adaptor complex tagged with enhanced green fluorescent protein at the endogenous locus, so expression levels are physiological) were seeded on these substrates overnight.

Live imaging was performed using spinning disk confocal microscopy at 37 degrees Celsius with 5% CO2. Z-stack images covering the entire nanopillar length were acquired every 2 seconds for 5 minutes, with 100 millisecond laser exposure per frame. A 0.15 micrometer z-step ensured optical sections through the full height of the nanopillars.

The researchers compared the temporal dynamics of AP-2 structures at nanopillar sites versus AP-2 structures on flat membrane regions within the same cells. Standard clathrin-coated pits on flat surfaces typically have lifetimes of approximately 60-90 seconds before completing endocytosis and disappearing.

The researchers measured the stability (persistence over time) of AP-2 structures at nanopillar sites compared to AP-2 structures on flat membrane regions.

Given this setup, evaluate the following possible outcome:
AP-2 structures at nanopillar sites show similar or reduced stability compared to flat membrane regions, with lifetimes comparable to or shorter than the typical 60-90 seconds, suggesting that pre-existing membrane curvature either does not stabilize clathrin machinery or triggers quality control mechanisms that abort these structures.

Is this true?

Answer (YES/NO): NO